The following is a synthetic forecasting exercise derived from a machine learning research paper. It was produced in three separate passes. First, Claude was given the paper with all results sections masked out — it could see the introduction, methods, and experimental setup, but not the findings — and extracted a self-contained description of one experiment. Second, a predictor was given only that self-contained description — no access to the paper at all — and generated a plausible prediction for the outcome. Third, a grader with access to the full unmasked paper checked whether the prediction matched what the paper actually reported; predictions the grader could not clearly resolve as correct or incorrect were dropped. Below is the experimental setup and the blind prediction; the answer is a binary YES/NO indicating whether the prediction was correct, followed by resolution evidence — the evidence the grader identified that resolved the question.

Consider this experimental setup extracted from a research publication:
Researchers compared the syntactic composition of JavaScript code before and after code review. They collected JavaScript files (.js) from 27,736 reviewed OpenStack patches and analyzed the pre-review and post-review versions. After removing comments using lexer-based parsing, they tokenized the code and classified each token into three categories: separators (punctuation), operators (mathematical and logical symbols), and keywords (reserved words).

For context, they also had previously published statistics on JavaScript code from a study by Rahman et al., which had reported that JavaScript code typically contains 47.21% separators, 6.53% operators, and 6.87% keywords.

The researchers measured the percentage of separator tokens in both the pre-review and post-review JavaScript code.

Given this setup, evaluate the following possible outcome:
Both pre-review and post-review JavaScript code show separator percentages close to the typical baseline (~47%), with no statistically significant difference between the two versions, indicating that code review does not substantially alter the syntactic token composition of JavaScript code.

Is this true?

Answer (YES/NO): NO